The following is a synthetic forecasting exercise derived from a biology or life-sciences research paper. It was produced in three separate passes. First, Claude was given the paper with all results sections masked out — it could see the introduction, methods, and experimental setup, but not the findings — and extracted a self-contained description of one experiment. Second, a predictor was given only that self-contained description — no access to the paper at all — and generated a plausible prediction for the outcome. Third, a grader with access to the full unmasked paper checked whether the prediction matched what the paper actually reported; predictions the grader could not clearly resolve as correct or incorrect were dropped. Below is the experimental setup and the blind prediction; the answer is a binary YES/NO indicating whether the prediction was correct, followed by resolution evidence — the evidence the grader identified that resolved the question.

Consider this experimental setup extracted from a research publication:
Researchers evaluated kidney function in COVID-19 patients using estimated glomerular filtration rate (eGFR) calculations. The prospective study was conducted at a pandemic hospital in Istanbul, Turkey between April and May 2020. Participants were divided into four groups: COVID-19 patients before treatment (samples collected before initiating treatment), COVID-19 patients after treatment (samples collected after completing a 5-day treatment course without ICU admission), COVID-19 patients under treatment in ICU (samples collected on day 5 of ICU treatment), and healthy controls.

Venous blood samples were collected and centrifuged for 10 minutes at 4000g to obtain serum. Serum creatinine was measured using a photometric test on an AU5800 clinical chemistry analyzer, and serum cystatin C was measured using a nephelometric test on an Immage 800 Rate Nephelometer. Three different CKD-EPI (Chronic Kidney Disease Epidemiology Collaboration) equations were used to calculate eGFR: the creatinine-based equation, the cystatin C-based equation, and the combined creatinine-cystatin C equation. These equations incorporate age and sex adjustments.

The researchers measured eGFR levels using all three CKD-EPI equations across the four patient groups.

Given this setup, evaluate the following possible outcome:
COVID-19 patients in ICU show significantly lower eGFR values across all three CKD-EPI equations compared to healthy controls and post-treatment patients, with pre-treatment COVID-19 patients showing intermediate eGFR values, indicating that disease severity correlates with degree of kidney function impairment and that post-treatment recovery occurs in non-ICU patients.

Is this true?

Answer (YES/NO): NO